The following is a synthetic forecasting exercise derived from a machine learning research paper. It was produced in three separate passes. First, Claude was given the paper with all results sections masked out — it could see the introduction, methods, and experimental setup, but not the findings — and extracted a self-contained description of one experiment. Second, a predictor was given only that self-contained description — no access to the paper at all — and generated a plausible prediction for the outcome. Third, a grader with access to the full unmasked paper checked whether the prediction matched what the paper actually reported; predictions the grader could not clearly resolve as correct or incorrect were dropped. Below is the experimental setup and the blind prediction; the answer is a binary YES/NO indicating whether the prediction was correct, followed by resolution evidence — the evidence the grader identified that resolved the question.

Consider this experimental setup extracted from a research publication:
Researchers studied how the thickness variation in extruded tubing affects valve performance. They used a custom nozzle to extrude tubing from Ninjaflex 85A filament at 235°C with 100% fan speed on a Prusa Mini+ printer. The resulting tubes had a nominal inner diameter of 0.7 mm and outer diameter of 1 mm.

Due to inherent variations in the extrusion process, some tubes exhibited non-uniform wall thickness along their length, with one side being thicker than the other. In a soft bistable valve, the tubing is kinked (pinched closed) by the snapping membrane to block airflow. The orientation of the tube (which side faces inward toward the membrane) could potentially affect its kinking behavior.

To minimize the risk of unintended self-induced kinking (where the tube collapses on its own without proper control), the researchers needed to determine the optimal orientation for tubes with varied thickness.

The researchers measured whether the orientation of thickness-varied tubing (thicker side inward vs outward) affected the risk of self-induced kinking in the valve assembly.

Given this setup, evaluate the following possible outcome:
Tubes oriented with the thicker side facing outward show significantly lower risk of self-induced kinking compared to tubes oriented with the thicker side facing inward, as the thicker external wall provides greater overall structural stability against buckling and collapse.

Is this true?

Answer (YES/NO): NO